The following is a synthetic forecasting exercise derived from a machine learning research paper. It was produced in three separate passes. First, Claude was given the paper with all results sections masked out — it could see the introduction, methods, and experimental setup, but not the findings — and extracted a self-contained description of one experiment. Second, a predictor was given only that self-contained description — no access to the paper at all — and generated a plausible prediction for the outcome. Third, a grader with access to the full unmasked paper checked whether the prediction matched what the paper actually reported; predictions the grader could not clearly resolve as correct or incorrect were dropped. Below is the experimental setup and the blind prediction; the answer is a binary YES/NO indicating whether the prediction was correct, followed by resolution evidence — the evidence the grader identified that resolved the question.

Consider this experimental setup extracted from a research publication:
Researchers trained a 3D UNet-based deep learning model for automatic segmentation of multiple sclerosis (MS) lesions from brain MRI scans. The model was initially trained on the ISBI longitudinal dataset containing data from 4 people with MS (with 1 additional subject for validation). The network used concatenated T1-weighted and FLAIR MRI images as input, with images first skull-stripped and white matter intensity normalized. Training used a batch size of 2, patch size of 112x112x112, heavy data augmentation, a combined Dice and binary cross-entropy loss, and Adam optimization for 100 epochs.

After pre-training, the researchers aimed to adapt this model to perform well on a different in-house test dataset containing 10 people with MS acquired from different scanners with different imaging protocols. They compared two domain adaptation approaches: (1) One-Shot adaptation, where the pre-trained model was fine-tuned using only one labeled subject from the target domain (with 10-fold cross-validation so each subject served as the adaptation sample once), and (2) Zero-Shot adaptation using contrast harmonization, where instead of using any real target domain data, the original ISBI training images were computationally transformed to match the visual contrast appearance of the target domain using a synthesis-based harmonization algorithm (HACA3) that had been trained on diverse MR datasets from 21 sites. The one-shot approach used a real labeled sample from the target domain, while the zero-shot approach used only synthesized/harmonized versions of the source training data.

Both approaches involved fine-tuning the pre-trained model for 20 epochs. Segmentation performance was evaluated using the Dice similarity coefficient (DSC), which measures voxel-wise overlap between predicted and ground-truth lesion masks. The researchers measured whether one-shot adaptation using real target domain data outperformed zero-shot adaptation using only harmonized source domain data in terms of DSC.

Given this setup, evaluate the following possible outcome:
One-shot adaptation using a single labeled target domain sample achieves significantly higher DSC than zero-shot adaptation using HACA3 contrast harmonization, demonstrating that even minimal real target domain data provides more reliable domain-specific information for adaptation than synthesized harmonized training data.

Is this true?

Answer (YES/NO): NO